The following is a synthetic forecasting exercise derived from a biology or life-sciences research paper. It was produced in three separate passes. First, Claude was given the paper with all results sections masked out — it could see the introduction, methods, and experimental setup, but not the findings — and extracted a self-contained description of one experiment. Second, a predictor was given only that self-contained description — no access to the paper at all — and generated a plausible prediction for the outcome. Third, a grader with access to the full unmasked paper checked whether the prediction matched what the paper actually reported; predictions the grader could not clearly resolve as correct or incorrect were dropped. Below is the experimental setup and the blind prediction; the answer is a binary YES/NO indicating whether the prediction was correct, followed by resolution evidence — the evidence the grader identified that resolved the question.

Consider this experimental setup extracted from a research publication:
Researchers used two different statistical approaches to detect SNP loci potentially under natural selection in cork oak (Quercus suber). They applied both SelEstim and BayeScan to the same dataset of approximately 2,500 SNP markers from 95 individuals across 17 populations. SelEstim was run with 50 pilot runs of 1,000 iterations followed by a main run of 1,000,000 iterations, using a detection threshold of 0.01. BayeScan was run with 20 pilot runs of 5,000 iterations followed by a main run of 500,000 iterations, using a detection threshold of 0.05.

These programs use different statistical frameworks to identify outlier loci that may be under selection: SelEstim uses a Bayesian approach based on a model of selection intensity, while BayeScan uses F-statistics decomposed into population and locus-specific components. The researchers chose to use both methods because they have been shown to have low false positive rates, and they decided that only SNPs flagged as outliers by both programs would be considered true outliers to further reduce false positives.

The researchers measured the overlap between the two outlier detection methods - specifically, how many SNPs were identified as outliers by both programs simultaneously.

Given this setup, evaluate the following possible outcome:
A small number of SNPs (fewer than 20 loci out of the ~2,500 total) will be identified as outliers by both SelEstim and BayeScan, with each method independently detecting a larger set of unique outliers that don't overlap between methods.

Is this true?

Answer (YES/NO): NO